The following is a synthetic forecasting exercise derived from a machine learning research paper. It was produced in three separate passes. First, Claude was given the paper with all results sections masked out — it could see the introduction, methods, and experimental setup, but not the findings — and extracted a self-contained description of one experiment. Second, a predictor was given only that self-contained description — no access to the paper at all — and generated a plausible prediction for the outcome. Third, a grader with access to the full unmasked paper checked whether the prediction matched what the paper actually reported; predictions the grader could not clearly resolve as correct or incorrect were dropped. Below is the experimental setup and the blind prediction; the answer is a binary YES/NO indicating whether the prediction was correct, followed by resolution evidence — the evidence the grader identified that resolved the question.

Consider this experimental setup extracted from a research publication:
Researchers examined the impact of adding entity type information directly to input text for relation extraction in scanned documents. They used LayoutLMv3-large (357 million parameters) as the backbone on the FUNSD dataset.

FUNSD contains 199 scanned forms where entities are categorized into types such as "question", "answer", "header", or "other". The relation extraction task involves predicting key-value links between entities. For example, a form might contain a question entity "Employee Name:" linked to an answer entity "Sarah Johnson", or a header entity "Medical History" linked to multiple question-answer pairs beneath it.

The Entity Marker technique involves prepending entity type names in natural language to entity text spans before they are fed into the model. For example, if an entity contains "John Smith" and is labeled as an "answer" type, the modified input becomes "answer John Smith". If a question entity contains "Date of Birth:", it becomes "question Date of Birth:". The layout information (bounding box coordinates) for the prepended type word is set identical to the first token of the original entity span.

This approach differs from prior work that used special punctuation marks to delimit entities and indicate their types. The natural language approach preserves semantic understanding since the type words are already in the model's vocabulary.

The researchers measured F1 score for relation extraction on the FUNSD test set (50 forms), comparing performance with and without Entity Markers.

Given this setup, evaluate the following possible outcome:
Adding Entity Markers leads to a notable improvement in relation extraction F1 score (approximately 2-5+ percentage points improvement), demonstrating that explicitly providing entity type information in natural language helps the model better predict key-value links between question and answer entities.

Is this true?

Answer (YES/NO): YES